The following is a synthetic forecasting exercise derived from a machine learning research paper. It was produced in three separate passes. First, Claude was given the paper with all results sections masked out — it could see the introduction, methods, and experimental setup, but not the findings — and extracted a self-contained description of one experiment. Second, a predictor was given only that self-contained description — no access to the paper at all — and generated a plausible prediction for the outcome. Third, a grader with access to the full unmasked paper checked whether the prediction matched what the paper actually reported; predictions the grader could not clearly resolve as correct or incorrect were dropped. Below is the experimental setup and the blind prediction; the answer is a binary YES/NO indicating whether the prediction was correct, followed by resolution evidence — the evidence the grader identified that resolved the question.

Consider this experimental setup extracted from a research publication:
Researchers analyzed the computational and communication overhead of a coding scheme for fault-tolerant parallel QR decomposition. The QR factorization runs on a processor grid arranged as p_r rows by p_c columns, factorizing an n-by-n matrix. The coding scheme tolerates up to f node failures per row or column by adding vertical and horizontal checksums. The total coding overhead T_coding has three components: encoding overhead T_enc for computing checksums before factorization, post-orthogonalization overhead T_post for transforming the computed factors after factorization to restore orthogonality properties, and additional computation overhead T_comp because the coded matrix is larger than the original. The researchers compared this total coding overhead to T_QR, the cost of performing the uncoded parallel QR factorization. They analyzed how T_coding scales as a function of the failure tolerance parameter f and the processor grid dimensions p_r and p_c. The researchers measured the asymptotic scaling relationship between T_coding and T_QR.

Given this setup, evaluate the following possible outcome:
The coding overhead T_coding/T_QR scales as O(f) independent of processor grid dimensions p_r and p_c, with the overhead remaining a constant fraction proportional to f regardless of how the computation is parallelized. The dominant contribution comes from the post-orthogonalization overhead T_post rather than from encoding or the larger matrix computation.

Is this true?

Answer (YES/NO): NO